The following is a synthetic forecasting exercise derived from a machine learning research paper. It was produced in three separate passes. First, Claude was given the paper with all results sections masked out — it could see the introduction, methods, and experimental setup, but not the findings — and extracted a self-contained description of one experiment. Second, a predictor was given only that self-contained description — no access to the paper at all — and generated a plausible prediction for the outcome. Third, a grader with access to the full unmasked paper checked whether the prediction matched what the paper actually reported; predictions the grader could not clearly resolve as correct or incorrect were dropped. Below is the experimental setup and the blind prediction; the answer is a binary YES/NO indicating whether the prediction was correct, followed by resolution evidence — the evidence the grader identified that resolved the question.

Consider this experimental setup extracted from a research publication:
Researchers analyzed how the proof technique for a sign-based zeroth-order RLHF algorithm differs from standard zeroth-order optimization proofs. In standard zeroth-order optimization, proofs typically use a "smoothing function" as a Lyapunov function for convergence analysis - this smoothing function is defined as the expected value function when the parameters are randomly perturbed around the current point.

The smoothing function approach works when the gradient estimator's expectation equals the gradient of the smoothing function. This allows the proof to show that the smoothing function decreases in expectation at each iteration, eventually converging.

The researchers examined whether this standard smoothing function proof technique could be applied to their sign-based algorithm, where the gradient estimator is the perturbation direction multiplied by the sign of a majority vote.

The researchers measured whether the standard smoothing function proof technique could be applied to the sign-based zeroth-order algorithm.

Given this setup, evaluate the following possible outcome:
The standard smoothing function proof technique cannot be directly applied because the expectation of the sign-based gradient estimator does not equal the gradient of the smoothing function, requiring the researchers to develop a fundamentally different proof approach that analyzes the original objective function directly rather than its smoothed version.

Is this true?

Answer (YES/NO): YES